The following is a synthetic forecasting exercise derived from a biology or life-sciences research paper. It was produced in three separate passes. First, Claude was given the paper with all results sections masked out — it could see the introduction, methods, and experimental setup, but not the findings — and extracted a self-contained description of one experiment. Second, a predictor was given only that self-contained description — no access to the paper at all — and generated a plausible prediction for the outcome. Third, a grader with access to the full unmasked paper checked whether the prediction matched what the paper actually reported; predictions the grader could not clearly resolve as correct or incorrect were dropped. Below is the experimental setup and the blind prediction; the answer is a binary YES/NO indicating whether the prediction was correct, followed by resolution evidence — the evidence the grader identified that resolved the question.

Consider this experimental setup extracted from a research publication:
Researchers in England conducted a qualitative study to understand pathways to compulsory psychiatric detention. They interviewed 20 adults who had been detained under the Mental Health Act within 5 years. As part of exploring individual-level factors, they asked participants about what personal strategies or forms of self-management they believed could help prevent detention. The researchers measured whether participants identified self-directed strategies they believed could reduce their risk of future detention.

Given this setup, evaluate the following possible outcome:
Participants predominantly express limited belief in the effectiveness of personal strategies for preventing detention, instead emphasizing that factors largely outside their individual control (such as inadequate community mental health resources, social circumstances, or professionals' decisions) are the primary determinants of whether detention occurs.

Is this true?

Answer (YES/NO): NO